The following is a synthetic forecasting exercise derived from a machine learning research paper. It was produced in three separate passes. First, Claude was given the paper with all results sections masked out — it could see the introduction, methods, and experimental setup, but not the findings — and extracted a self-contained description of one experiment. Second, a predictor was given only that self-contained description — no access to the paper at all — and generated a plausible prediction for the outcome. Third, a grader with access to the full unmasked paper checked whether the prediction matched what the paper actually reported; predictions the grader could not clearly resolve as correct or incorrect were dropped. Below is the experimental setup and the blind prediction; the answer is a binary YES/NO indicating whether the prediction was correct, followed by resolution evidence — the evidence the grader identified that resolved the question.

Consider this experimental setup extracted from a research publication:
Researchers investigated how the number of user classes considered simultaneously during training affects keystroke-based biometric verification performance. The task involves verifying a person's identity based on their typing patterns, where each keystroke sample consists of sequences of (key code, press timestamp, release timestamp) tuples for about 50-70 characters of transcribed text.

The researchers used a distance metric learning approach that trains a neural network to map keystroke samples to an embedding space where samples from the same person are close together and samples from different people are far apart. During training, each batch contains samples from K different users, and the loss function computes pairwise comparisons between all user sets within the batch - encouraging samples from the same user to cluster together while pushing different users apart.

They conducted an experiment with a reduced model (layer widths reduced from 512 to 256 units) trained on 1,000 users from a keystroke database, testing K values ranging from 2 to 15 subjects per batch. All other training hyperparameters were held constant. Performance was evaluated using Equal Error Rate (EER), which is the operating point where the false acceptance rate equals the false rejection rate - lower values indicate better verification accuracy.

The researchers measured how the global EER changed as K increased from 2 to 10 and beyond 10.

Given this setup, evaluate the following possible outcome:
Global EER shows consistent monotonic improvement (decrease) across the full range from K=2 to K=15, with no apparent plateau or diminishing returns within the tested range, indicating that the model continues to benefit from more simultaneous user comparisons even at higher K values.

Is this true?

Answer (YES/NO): NO